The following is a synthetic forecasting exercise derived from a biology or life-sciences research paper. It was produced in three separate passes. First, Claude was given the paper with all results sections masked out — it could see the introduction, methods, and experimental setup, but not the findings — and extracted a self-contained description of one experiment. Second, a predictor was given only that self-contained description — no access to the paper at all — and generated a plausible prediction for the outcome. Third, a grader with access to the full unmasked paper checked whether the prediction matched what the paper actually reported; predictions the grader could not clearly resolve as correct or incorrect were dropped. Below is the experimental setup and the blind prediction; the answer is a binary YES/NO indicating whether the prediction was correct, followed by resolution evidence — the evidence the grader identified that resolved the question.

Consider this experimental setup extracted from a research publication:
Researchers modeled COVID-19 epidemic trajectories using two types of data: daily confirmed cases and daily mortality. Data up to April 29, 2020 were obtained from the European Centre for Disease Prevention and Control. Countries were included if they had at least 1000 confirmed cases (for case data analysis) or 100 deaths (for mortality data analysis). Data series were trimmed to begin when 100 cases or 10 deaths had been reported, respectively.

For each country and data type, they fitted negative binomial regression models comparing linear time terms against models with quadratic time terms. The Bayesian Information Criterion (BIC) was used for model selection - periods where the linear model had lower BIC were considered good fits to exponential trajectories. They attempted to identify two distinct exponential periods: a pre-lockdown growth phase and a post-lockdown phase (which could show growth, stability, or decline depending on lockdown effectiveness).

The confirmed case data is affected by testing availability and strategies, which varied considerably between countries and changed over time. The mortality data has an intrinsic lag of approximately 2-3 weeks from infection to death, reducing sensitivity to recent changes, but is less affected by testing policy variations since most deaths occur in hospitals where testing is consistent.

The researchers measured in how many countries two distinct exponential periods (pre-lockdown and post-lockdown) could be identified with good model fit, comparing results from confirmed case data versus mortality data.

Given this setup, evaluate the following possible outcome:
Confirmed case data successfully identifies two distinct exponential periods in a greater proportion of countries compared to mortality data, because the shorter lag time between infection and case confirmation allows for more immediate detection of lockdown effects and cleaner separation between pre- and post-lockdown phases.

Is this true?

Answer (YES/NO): NO